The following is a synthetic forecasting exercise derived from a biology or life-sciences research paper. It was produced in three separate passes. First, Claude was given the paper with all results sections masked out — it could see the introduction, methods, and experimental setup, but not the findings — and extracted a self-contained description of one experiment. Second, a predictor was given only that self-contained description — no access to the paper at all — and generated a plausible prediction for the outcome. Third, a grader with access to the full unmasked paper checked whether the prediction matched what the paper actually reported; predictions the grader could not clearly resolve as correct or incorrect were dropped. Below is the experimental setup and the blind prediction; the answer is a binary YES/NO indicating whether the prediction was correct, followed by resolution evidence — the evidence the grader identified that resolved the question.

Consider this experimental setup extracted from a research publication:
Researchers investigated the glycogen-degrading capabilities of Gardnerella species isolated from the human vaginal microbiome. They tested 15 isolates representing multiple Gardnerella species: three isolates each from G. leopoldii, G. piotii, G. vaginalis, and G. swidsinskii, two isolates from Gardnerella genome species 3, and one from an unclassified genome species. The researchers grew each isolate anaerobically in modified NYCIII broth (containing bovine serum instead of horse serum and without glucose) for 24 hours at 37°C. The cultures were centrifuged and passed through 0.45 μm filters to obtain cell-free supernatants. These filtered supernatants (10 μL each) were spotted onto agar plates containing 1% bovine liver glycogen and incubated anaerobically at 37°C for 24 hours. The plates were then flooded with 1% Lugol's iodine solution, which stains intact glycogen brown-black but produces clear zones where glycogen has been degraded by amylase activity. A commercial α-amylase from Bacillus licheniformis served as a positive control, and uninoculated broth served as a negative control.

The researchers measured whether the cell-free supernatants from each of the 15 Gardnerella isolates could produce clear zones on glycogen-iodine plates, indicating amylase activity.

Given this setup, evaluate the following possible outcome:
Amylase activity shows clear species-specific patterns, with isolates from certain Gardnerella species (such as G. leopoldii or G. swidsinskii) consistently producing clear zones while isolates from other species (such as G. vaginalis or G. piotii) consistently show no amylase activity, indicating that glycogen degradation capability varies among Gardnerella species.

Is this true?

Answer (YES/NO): NO